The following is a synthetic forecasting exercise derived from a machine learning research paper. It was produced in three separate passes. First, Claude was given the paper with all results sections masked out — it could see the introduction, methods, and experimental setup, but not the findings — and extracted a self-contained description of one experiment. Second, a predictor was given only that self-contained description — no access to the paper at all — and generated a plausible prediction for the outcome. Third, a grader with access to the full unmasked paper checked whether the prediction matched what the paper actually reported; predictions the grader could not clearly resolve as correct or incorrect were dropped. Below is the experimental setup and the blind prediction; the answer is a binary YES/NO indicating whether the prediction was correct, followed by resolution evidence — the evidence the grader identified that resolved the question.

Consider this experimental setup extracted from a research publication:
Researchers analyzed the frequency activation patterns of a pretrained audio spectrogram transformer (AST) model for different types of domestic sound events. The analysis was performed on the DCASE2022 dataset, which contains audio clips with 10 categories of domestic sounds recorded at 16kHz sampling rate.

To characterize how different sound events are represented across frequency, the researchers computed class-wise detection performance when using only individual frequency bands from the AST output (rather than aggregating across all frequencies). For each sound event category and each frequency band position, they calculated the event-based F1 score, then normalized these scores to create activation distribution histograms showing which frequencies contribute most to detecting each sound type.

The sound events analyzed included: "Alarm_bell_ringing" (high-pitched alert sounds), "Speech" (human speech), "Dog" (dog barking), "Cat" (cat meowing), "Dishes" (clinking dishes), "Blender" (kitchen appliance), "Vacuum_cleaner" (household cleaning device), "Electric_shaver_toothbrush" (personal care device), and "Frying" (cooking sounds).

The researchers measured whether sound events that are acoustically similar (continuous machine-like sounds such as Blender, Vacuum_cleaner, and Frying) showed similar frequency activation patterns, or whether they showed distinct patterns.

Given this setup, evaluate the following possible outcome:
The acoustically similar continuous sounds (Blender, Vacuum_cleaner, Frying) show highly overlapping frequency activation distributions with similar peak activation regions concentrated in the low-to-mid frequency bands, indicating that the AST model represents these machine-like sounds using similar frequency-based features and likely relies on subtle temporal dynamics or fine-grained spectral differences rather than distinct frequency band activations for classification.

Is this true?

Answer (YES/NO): NO